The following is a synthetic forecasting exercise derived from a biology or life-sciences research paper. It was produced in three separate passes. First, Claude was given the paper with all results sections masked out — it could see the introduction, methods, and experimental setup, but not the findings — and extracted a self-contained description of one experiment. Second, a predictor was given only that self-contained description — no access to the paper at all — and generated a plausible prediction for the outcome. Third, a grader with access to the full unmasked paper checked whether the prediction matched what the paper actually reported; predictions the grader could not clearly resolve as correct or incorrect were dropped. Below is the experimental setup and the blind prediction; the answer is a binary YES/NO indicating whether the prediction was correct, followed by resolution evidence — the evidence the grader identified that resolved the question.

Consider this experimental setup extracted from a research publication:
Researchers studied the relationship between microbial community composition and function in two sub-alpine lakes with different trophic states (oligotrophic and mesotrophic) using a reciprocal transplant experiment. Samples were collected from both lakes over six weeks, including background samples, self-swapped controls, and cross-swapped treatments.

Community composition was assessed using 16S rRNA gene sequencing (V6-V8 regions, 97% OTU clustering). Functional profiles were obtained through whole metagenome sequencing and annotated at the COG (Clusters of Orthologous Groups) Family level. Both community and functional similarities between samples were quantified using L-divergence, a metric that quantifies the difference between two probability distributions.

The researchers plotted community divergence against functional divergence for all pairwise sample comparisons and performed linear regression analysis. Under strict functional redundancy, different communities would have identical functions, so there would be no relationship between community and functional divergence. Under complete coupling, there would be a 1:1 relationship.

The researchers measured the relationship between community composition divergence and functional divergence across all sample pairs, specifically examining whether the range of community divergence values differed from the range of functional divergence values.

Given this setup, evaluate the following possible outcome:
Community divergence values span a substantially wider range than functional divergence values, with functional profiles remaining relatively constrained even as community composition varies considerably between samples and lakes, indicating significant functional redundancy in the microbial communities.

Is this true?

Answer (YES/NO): YES